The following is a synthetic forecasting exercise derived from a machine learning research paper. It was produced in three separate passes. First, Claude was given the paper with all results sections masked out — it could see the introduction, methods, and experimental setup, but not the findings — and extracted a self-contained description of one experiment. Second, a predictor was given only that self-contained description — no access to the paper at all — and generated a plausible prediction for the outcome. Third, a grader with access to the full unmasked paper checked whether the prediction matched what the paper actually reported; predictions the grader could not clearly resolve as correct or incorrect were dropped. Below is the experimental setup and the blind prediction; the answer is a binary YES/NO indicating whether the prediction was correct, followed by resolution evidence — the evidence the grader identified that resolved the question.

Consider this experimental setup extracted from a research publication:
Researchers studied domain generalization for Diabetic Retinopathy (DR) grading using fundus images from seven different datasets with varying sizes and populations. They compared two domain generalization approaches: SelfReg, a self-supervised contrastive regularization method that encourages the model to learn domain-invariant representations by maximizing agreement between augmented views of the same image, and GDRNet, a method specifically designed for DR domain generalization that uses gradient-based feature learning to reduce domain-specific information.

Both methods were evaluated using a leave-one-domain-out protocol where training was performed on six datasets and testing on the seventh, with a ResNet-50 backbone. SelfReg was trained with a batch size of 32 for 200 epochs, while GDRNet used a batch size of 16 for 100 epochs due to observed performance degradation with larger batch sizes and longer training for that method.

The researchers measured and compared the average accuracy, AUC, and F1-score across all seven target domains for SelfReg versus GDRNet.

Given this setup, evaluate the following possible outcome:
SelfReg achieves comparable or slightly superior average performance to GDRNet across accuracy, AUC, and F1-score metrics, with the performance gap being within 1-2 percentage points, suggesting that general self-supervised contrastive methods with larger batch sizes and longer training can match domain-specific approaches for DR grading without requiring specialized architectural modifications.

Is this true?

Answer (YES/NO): NO